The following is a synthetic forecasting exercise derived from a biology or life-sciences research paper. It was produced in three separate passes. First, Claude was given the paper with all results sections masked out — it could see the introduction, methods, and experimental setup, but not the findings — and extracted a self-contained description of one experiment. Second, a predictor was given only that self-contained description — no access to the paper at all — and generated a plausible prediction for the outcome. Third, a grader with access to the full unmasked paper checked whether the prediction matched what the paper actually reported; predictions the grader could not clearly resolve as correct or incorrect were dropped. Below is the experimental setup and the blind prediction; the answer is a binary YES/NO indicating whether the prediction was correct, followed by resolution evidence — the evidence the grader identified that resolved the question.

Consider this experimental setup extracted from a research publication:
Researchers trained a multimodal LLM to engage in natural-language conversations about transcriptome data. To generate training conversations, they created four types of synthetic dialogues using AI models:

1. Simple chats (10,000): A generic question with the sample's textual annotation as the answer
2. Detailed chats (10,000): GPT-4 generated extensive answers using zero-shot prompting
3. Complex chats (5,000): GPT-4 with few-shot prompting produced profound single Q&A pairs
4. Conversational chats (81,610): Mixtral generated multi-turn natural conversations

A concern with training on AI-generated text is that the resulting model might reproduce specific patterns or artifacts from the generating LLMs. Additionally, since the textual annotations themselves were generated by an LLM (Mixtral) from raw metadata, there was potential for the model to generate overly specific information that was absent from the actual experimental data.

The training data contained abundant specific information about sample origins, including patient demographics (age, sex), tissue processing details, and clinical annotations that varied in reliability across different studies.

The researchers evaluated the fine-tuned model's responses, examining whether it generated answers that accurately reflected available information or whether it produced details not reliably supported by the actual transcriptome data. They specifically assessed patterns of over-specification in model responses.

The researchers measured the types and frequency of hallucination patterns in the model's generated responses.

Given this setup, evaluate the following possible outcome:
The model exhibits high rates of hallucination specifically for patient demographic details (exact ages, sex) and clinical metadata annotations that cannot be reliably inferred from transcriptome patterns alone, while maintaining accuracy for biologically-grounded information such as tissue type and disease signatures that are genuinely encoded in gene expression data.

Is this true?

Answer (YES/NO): NO